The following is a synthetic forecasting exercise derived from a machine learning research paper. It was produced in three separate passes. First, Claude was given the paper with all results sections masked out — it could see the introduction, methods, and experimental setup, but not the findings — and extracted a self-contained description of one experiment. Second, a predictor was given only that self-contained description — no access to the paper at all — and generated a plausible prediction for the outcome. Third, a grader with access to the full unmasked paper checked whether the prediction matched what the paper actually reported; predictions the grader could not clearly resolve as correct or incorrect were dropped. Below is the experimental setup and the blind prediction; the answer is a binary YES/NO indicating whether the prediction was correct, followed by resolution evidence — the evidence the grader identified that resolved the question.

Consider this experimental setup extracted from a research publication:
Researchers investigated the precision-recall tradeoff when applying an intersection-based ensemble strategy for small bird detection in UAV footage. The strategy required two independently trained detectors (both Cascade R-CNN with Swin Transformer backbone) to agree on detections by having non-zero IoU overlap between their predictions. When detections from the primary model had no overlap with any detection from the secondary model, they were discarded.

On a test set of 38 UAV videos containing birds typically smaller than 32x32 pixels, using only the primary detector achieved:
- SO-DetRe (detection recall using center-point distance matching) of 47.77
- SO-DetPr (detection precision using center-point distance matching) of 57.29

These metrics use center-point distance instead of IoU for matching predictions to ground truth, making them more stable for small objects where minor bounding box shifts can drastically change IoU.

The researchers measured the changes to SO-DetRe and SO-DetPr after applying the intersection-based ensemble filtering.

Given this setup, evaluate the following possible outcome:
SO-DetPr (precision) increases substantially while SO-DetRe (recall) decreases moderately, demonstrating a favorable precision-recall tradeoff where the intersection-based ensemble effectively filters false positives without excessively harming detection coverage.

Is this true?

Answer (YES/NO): NO